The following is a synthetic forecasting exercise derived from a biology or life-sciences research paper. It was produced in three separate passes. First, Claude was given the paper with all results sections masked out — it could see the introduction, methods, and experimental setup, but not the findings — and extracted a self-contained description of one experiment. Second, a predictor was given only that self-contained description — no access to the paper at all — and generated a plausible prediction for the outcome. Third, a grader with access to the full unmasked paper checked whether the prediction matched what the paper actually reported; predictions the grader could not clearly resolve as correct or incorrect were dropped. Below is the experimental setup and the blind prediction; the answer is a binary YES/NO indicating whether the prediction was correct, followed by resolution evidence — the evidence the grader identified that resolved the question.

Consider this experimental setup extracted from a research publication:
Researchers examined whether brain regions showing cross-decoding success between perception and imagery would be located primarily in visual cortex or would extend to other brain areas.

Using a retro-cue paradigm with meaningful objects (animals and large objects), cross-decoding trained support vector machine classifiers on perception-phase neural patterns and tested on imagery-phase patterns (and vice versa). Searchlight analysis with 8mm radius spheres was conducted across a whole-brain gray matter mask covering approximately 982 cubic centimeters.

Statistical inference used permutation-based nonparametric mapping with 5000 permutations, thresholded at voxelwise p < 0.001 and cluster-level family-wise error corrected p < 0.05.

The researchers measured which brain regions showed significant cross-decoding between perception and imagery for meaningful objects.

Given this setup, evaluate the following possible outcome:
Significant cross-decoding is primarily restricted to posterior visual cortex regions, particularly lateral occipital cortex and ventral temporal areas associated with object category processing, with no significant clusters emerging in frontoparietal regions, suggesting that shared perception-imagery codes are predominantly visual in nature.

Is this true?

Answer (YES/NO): NO